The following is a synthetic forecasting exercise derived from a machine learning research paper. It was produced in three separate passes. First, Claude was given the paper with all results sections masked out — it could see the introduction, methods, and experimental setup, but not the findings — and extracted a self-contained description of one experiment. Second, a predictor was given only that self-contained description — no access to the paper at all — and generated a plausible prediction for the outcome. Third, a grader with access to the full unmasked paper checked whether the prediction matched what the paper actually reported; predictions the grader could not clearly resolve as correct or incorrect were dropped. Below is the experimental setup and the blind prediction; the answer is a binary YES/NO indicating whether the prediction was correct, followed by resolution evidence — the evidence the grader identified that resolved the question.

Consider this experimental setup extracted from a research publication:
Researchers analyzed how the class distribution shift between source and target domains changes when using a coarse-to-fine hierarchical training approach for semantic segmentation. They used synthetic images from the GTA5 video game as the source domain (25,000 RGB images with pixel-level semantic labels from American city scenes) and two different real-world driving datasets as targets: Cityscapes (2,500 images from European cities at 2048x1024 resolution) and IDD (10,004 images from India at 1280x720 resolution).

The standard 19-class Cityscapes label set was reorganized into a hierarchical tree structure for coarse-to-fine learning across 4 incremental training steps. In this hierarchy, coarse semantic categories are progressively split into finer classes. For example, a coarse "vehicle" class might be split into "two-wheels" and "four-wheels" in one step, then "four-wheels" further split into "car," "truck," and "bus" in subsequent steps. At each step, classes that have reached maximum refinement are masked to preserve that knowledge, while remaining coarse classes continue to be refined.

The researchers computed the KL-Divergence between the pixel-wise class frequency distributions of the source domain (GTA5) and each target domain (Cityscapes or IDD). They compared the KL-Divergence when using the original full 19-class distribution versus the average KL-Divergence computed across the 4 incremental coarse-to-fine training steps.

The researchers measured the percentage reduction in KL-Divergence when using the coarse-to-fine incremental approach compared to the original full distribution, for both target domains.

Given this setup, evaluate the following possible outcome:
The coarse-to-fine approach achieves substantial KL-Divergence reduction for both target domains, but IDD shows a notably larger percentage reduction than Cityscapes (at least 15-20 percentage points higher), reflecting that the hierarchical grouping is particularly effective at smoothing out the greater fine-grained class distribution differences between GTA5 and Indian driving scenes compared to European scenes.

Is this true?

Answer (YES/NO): NO